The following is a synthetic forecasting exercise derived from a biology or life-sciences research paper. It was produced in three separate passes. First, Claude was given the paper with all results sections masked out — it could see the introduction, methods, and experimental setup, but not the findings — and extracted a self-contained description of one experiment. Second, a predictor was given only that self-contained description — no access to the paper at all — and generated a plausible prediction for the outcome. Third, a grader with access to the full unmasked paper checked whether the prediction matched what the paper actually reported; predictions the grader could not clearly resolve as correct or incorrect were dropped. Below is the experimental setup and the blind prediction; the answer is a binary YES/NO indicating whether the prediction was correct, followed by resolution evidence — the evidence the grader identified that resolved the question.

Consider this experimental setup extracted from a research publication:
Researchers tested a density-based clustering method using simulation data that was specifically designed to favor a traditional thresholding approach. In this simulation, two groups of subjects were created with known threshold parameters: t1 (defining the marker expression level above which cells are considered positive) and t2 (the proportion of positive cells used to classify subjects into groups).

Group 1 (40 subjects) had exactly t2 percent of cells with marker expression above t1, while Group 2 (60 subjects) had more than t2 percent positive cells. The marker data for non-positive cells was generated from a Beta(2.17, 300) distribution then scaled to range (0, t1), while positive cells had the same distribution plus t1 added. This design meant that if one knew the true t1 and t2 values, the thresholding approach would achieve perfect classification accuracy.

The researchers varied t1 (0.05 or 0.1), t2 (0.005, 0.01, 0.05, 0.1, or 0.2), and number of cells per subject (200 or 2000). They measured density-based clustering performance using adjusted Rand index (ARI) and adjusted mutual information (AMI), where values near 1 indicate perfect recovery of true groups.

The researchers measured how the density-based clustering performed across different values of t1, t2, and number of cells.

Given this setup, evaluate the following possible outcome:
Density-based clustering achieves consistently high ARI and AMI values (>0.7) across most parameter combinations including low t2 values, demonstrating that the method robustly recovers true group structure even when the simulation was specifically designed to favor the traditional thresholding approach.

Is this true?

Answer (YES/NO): NO